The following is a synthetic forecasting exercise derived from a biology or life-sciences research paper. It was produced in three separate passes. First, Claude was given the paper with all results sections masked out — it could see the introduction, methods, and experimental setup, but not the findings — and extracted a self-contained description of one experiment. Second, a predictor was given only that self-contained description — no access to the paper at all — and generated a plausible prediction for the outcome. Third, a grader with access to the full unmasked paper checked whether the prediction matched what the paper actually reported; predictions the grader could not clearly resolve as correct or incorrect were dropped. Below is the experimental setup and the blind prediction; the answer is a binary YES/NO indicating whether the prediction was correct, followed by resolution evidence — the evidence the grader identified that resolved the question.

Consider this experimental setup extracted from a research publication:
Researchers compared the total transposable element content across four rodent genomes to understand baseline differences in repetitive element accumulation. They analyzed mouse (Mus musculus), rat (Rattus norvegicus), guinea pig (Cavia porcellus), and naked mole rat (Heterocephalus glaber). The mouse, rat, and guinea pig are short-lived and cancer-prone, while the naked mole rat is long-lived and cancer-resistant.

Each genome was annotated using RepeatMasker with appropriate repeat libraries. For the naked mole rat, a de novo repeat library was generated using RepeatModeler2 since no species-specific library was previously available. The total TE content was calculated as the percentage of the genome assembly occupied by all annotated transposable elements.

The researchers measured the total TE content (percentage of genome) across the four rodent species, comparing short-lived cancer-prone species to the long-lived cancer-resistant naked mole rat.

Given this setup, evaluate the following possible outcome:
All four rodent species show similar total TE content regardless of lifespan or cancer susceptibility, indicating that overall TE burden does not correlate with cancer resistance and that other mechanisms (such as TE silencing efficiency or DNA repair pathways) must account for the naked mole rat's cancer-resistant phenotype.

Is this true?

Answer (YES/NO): YES